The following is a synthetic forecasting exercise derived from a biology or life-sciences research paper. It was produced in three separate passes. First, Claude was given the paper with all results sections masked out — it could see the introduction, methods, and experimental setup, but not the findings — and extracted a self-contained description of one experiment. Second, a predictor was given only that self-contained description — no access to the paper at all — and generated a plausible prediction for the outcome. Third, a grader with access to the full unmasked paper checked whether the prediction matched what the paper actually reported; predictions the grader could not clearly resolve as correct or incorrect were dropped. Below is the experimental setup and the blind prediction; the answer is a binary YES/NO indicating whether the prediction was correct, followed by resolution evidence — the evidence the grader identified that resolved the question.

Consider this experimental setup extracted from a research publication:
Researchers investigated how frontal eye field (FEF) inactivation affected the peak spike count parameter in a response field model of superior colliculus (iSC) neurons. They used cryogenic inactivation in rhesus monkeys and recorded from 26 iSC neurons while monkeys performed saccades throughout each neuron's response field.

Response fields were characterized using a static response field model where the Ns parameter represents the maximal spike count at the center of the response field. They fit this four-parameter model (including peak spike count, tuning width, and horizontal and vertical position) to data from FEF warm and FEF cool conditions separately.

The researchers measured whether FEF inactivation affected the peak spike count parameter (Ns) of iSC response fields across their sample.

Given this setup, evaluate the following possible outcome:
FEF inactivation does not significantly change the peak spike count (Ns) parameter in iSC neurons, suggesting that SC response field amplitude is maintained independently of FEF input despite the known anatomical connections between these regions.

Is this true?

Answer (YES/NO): NO